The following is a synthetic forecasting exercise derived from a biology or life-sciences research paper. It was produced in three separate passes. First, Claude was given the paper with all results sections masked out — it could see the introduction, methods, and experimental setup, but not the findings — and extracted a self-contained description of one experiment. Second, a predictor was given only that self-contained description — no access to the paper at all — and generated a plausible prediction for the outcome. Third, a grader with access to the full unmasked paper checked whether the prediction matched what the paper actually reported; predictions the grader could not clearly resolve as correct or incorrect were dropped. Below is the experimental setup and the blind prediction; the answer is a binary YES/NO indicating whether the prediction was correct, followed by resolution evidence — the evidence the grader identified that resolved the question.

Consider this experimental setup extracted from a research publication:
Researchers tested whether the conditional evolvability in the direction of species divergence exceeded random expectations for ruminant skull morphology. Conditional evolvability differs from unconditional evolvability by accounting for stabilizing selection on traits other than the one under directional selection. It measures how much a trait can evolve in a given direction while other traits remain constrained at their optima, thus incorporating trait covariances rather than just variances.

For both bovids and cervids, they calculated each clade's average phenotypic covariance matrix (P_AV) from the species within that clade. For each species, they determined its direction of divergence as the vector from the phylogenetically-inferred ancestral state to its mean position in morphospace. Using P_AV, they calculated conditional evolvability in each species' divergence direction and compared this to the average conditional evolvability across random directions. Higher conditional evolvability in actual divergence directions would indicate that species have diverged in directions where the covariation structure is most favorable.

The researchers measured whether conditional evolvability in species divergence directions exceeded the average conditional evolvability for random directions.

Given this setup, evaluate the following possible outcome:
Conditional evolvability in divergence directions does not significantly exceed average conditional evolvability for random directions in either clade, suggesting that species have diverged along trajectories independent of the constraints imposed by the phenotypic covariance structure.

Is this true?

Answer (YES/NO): NO